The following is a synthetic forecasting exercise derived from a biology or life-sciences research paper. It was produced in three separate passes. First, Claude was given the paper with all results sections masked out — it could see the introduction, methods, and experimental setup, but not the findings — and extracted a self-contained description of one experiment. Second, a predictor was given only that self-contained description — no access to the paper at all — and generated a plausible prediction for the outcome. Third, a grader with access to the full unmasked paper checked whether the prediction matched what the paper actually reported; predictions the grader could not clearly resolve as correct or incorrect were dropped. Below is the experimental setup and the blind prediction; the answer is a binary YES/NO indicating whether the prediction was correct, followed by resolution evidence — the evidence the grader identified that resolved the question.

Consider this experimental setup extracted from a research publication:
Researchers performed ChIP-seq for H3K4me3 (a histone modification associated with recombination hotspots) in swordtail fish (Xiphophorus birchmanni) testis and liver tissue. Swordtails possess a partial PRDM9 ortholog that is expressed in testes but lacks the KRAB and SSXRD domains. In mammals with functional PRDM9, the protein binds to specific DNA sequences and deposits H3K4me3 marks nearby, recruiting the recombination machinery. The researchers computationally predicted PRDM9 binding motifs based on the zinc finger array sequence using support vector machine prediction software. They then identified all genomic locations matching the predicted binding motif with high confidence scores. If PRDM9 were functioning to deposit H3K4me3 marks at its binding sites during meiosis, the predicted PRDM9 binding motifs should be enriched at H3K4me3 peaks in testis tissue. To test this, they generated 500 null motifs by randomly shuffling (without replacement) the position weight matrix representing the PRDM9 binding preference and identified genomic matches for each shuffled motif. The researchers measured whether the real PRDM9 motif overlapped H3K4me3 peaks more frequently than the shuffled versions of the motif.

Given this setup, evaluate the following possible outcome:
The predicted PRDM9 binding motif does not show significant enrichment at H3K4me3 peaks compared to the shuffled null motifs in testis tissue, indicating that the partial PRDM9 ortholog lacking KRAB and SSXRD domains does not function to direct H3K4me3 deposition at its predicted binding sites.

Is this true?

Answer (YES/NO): YES